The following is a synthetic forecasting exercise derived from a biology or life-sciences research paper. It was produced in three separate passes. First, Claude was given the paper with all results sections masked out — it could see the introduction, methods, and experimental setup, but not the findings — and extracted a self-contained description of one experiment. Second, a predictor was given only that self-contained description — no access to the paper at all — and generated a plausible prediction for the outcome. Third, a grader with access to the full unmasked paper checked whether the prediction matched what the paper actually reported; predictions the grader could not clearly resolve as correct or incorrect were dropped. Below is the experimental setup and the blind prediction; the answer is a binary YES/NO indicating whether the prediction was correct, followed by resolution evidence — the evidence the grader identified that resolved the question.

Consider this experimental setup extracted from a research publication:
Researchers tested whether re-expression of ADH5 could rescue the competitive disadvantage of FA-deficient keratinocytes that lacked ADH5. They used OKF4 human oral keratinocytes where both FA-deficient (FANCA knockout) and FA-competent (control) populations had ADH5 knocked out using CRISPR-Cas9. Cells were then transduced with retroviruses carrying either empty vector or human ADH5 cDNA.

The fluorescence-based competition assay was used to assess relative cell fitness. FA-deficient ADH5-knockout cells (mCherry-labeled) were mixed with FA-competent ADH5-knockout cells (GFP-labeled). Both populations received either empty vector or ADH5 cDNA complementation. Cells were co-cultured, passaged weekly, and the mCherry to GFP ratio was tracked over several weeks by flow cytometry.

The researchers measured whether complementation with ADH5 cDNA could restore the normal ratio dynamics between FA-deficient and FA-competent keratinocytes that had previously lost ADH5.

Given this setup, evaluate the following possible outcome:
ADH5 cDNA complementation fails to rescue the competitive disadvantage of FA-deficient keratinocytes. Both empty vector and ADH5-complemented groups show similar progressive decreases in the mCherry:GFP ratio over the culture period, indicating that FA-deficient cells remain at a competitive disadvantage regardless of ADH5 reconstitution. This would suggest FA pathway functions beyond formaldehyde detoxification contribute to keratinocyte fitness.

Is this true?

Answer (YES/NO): NO